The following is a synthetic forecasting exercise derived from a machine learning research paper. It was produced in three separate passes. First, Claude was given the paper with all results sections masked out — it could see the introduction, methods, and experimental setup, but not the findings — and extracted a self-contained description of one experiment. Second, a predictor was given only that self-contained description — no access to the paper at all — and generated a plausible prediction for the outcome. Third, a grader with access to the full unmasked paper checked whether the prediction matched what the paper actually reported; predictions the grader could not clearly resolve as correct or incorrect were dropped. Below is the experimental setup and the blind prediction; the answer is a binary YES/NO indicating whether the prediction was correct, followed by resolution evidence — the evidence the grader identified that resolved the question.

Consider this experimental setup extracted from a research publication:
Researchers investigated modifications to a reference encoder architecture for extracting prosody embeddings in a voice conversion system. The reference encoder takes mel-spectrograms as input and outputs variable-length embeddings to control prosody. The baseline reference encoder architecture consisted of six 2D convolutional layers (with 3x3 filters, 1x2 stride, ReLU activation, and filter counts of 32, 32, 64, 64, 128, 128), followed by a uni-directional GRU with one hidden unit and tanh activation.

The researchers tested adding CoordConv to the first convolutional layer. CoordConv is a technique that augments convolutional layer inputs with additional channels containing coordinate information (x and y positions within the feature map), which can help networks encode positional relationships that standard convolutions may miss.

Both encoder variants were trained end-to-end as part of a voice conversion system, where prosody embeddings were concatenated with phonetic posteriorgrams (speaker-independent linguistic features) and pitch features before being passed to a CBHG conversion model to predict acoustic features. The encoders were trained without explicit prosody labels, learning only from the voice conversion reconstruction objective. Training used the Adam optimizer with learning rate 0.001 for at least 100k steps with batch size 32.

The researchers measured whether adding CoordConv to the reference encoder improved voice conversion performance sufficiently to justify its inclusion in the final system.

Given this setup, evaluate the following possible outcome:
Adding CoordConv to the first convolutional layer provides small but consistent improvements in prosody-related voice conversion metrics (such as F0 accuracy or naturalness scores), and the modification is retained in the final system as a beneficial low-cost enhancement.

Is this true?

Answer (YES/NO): NO